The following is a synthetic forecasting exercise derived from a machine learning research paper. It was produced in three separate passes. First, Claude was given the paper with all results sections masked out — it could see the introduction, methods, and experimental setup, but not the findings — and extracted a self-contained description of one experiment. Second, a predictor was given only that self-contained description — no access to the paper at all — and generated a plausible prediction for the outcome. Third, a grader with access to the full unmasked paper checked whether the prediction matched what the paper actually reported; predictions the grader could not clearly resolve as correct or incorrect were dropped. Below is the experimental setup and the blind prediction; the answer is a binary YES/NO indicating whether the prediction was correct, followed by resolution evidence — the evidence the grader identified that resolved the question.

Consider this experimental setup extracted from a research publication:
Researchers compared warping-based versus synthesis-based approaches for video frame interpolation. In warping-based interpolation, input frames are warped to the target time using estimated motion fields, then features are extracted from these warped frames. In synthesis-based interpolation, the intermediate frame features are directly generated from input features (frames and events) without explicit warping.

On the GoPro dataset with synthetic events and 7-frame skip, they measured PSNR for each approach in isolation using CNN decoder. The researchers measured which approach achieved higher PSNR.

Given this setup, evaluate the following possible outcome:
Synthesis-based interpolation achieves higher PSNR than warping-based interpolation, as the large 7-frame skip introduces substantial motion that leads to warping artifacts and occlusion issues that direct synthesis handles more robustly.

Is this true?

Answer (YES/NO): NO